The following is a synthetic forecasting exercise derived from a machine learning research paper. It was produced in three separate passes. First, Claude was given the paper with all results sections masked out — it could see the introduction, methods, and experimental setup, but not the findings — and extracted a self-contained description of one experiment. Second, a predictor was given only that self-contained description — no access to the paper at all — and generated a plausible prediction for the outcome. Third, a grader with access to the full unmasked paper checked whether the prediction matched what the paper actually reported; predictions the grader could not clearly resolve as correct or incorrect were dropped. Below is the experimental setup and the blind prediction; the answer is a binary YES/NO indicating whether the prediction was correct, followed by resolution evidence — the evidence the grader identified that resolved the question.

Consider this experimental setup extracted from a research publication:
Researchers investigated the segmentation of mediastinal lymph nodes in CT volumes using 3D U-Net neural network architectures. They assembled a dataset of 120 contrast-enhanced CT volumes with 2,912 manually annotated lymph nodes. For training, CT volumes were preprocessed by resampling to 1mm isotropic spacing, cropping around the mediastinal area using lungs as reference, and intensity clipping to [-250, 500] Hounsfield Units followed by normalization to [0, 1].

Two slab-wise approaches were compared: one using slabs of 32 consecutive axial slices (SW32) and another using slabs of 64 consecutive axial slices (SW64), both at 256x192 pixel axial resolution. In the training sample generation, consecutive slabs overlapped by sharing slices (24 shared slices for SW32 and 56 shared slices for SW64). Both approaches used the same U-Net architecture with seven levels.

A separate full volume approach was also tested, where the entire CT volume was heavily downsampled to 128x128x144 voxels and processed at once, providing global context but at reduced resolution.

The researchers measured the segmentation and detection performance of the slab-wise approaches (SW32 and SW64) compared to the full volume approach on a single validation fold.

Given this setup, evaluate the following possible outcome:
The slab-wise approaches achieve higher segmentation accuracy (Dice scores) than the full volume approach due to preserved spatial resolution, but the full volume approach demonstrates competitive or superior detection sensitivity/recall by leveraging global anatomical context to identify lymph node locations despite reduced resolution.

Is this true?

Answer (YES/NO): YES